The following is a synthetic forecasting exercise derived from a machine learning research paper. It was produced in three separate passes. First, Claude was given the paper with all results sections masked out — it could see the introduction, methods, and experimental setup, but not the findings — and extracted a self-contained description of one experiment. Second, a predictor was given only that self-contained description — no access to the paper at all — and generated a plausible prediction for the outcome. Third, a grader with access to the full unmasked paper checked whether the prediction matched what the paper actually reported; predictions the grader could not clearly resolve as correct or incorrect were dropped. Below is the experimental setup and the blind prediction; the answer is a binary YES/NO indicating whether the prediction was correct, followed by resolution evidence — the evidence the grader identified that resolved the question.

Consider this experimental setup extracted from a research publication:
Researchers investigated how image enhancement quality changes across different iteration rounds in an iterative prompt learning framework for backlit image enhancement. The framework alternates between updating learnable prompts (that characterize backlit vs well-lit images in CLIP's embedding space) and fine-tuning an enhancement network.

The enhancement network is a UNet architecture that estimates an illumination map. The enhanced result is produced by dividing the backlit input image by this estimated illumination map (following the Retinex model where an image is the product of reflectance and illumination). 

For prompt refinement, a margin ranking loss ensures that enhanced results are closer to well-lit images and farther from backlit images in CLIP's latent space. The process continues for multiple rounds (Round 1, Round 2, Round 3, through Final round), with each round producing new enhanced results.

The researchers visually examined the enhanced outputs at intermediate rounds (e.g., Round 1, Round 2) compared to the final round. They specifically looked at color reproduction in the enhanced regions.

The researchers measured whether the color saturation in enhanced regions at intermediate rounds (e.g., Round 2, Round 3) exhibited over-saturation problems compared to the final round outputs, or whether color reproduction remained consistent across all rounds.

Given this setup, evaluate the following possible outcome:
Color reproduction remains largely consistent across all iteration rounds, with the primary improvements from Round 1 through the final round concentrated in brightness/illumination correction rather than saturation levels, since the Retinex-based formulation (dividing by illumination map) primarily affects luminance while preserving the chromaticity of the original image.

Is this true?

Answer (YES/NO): NO